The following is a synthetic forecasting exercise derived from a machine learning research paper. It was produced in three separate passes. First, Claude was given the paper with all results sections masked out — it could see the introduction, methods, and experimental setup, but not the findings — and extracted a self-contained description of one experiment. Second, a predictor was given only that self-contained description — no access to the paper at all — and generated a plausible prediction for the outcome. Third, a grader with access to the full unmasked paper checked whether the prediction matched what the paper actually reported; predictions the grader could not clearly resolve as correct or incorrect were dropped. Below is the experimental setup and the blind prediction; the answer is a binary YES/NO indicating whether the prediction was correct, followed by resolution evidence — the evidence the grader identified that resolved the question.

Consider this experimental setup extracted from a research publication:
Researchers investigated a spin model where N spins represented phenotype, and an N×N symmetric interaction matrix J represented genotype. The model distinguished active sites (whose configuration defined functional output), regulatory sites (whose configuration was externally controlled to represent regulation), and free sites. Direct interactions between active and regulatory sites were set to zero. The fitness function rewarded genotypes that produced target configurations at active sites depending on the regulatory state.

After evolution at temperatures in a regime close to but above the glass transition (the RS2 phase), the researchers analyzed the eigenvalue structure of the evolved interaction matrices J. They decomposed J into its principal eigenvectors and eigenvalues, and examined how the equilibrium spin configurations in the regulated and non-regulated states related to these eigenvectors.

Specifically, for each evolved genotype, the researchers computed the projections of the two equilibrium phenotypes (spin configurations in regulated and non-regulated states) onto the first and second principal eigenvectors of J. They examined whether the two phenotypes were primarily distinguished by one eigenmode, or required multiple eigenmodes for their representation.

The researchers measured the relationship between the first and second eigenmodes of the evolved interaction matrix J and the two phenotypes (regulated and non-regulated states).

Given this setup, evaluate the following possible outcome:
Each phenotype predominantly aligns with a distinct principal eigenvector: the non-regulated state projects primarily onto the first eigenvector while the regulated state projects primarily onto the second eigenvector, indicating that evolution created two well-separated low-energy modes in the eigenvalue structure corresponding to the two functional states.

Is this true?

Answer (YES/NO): YES